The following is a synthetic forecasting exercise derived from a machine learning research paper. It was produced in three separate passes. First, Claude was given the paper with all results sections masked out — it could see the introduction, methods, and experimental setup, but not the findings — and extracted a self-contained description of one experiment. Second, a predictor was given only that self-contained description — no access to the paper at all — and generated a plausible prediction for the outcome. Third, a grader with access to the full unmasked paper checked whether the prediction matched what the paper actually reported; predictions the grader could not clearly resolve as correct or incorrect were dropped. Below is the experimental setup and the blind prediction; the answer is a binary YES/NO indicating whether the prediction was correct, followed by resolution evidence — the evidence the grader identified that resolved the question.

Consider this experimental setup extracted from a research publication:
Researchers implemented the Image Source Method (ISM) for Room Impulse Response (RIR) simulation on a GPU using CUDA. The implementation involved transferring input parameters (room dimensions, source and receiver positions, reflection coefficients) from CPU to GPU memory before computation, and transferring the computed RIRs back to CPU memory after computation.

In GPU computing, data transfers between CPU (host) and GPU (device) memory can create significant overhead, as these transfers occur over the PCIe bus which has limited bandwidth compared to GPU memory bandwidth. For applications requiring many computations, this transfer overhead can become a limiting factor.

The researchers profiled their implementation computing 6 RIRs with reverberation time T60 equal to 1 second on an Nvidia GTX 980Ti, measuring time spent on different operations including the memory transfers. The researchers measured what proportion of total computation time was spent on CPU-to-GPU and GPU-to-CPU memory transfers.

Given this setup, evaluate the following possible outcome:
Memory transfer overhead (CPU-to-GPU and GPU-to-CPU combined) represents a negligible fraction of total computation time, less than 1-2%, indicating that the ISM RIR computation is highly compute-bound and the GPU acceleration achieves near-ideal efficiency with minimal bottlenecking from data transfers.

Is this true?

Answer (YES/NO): YES